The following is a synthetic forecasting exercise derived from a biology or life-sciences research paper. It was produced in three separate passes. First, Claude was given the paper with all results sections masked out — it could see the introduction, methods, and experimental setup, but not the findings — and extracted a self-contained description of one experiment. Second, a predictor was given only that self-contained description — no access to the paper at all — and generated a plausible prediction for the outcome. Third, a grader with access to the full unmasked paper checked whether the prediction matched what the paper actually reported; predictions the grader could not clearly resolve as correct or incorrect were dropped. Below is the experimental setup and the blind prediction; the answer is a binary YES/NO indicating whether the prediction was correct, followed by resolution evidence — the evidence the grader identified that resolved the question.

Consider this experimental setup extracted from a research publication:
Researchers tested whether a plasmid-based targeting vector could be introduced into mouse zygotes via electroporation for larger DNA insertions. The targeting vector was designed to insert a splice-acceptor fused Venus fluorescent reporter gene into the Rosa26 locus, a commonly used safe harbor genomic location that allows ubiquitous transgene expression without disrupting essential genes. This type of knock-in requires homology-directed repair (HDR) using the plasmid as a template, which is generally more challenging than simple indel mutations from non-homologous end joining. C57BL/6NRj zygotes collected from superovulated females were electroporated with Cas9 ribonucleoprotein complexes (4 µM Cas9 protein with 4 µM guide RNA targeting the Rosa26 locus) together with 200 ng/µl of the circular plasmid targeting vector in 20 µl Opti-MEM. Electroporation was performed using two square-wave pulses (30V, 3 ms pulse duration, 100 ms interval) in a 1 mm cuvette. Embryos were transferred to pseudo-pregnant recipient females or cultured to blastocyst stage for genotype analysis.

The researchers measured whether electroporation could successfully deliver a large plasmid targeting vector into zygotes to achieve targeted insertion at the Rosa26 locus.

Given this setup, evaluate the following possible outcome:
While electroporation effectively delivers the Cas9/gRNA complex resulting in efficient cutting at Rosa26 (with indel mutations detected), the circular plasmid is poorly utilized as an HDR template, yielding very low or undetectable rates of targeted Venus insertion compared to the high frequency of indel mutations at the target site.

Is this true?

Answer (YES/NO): YES